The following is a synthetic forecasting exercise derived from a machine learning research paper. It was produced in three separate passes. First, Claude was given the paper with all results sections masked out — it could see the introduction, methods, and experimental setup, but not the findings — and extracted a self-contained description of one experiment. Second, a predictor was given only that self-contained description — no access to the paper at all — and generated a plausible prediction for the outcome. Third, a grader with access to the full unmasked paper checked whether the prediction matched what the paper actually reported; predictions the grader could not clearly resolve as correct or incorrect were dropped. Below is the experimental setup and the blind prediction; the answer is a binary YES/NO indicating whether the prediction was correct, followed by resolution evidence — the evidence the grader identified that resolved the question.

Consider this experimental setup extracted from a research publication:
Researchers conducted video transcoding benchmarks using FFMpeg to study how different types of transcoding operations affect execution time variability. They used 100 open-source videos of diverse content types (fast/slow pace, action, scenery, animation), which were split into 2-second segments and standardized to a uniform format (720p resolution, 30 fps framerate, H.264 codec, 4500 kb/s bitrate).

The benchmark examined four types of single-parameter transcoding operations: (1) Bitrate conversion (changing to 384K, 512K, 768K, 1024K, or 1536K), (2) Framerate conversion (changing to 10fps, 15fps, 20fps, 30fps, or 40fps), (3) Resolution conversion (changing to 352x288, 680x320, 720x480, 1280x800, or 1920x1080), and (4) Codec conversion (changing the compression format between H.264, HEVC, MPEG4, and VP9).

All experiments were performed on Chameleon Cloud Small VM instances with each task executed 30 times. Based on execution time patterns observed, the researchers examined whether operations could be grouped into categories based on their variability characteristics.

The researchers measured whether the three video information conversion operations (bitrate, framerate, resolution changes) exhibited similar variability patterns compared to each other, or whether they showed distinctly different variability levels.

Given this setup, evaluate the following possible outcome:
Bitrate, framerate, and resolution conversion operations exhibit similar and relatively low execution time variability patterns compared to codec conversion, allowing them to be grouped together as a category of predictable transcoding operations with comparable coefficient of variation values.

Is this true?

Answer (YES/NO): YES